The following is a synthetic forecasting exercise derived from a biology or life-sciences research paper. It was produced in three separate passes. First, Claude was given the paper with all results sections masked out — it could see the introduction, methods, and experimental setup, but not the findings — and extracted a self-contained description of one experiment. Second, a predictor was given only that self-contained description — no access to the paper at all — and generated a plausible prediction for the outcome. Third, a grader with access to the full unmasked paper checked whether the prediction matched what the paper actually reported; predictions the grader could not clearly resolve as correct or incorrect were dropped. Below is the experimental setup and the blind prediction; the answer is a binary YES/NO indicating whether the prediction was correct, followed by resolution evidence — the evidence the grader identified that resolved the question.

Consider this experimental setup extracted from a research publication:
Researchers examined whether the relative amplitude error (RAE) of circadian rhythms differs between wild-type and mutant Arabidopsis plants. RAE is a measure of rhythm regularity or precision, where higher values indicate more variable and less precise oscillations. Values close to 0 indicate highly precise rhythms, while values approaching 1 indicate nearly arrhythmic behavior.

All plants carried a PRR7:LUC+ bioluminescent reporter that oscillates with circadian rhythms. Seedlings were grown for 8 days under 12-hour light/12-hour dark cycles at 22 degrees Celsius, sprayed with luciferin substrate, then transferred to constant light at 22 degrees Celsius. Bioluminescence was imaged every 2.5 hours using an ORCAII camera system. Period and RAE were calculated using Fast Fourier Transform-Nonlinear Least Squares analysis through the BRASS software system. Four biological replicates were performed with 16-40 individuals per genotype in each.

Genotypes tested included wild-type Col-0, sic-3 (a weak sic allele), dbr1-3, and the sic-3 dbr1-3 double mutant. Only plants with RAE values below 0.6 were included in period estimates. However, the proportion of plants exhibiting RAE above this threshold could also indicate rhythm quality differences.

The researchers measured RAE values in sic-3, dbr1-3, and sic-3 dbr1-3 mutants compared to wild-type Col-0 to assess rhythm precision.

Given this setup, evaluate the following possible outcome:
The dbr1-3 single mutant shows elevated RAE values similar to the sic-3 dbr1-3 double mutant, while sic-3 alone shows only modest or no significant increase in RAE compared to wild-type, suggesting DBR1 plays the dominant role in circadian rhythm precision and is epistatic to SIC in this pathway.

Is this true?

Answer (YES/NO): NO